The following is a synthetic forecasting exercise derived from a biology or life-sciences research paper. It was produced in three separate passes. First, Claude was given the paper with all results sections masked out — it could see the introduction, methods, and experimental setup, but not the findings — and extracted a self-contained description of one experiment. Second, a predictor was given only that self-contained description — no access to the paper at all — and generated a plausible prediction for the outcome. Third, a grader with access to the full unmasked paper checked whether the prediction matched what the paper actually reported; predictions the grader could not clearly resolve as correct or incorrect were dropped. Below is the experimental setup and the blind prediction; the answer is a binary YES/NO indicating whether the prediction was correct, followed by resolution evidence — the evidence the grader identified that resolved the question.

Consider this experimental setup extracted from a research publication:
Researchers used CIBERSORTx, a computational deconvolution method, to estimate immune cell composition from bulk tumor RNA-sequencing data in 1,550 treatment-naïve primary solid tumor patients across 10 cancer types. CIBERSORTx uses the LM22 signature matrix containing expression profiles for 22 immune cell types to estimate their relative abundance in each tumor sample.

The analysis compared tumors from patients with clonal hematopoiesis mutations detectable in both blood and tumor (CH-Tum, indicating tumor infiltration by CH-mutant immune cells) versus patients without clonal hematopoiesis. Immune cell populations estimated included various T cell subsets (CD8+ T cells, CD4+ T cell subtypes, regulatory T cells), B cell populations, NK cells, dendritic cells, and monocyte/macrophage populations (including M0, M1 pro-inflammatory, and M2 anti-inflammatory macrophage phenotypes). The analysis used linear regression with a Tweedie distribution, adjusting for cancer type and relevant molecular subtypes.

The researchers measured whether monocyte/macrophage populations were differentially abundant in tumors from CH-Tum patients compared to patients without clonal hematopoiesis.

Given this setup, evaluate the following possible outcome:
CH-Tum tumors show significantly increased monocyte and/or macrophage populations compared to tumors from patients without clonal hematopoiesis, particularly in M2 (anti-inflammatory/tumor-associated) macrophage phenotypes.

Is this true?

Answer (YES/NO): NO